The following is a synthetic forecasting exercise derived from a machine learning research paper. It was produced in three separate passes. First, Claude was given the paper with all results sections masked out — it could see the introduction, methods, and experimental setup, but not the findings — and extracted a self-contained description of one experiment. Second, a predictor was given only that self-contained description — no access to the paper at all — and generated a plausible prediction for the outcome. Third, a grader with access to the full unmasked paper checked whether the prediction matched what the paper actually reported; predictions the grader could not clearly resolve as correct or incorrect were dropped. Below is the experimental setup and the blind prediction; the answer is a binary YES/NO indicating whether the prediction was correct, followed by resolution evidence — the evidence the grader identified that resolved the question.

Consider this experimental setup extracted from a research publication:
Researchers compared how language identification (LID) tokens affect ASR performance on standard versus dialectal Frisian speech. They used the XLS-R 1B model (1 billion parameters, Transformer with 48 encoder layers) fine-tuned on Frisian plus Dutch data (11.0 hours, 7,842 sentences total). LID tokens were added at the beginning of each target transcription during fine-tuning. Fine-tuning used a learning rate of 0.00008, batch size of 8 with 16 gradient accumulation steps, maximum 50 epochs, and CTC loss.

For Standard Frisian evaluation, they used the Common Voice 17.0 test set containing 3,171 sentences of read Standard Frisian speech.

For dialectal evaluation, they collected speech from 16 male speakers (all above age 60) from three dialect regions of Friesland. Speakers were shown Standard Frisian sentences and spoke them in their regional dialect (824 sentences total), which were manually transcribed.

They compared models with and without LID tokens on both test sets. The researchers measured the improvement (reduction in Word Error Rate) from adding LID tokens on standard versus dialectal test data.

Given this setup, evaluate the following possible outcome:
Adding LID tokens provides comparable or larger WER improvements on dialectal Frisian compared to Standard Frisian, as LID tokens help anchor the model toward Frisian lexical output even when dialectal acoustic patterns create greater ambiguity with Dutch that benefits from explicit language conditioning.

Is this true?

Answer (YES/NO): YES